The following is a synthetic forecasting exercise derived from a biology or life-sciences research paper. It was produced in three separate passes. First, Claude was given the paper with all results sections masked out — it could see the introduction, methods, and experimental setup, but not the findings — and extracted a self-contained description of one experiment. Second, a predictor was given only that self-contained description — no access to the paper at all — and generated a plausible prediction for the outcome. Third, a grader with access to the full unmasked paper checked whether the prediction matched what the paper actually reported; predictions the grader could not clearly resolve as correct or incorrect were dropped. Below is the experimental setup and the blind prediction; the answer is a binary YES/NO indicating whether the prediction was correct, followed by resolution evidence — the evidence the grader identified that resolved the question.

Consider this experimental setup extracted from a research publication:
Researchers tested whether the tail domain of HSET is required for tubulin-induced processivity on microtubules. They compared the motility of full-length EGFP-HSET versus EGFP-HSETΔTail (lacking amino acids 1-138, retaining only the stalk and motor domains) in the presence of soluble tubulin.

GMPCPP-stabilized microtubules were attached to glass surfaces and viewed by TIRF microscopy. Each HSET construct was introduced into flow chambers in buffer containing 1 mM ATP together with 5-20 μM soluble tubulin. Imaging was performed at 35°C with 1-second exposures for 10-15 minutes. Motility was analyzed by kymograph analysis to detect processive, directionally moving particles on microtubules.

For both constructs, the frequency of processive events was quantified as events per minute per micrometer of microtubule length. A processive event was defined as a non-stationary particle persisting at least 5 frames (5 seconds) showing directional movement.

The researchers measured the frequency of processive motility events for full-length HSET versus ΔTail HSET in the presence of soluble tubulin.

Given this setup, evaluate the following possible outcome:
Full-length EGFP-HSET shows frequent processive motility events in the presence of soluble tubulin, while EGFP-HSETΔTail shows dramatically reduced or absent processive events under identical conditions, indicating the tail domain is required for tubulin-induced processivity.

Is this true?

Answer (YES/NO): YES